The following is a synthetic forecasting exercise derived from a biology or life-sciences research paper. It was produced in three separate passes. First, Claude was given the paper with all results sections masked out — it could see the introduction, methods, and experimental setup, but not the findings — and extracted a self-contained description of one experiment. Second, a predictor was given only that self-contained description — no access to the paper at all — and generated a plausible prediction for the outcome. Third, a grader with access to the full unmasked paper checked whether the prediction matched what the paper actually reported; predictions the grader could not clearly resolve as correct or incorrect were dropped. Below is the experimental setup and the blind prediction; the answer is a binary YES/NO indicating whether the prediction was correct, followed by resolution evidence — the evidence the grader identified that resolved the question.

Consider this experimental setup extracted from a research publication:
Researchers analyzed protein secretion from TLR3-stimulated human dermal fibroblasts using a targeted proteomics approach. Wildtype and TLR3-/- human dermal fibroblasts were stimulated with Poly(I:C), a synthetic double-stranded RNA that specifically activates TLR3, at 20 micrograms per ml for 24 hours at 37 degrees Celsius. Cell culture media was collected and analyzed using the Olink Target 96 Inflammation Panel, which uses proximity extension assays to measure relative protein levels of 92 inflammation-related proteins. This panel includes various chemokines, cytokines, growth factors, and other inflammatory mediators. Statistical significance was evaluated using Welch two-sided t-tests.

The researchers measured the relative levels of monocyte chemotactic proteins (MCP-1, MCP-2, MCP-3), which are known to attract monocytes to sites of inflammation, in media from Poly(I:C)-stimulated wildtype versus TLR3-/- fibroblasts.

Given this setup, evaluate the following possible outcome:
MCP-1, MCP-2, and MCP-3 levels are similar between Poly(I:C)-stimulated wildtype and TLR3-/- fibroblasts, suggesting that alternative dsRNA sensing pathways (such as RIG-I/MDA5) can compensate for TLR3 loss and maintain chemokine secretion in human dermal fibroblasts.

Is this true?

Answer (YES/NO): NO